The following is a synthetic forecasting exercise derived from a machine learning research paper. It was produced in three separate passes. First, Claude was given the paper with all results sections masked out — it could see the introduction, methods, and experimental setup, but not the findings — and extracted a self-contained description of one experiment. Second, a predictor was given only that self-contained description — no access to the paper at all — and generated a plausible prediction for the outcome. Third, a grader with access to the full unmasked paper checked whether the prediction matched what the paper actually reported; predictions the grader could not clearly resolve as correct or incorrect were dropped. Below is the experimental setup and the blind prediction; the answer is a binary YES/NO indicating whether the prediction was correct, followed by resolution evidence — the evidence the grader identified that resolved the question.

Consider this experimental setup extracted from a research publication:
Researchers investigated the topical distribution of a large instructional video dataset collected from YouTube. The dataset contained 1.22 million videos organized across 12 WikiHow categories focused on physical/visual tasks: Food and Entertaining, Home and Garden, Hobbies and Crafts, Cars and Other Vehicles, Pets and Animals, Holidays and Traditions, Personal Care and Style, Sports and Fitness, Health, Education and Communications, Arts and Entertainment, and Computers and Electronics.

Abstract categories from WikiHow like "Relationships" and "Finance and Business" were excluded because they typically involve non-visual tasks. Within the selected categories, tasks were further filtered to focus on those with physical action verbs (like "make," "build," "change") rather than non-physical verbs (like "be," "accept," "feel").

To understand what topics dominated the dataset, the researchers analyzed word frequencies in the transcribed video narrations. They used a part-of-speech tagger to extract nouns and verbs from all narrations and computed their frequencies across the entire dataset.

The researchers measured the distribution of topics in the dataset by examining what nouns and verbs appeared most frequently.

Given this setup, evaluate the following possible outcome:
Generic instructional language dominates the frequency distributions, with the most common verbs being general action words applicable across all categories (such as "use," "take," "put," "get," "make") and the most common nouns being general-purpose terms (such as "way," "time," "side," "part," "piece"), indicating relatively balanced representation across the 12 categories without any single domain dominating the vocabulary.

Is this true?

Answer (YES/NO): NO